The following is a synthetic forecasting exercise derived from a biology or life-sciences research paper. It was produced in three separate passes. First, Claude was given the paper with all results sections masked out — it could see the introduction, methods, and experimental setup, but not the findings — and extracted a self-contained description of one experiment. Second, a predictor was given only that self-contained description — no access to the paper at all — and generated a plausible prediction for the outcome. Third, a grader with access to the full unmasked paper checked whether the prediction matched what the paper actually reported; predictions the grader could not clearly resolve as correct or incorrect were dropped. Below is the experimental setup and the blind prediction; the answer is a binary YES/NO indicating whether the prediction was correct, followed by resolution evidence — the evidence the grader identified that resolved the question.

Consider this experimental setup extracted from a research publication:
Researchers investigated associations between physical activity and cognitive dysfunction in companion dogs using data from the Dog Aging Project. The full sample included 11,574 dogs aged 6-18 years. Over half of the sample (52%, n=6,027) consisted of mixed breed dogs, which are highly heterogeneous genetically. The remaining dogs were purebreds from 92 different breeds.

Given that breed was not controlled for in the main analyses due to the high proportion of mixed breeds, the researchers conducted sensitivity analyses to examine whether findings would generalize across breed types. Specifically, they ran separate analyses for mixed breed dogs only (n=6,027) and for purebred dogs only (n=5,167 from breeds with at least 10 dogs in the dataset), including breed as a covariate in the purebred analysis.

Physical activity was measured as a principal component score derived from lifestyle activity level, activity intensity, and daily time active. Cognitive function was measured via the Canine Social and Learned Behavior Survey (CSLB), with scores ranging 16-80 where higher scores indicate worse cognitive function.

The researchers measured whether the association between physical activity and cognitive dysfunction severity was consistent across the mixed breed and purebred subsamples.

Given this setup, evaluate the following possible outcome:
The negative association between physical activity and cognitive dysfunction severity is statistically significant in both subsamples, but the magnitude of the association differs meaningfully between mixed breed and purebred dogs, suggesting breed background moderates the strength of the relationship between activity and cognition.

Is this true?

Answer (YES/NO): NO